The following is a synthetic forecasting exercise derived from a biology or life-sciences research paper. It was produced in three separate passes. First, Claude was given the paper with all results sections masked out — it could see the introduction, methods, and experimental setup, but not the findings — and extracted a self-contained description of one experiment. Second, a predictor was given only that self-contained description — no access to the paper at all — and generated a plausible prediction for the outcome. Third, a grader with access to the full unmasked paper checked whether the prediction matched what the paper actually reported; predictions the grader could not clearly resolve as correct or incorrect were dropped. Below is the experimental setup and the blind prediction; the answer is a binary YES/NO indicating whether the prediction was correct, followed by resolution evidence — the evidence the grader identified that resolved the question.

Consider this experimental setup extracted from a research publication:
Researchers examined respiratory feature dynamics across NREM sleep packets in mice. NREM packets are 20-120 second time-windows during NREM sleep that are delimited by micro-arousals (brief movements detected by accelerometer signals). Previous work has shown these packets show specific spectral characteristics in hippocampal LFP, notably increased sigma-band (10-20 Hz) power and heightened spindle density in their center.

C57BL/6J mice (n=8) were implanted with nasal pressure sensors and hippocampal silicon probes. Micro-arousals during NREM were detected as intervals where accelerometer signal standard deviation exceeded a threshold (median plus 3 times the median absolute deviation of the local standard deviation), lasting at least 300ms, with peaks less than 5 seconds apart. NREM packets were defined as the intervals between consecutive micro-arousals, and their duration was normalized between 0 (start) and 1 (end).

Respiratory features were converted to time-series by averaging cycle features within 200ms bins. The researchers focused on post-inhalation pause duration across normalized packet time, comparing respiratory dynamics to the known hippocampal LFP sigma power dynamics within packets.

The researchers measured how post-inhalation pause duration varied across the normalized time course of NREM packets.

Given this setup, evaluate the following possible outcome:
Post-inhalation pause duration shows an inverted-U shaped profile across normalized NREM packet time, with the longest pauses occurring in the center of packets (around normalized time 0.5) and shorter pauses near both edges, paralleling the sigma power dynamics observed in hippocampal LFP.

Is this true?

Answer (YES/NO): NO